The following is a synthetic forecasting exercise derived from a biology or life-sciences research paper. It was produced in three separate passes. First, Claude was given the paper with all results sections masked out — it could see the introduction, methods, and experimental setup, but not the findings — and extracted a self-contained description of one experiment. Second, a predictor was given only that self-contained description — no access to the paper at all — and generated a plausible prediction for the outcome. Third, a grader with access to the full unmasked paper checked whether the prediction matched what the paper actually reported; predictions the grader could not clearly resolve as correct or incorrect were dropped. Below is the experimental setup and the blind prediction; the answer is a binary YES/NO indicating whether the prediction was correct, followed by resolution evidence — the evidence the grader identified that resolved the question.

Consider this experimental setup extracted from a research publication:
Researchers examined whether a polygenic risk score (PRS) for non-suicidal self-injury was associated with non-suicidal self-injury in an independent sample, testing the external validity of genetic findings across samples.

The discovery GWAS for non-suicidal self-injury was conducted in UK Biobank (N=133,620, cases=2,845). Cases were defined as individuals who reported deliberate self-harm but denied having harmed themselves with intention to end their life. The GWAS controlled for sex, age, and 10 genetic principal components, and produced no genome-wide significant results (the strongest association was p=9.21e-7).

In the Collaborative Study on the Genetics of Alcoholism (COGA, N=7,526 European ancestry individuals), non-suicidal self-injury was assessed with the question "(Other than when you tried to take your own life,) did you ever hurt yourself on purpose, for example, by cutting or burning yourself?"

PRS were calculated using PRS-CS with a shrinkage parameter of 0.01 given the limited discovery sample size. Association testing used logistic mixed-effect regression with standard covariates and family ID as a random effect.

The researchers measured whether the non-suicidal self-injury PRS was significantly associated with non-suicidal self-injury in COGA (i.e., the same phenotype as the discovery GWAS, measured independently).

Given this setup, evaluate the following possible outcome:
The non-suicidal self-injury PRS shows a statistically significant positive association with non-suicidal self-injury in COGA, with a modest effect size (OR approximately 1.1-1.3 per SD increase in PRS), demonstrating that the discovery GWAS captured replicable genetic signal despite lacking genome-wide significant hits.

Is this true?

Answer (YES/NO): YES